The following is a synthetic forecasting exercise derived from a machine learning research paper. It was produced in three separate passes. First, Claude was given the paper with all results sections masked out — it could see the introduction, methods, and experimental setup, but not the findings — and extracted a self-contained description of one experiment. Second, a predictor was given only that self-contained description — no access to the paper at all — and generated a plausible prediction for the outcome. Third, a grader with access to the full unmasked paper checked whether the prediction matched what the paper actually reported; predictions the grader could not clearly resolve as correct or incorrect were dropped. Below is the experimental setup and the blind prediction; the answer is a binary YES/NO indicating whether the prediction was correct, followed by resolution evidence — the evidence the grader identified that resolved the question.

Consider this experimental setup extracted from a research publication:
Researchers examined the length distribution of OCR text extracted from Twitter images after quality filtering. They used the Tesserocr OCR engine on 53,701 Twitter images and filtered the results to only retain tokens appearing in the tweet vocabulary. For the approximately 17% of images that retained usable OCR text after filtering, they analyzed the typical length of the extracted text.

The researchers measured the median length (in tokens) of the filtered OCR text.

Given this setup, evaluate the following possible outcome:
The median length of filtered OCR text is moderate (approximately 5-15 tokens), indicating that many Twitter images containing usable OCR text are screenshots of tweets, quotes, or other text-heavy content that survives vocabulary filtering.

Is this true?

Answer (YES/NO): NO